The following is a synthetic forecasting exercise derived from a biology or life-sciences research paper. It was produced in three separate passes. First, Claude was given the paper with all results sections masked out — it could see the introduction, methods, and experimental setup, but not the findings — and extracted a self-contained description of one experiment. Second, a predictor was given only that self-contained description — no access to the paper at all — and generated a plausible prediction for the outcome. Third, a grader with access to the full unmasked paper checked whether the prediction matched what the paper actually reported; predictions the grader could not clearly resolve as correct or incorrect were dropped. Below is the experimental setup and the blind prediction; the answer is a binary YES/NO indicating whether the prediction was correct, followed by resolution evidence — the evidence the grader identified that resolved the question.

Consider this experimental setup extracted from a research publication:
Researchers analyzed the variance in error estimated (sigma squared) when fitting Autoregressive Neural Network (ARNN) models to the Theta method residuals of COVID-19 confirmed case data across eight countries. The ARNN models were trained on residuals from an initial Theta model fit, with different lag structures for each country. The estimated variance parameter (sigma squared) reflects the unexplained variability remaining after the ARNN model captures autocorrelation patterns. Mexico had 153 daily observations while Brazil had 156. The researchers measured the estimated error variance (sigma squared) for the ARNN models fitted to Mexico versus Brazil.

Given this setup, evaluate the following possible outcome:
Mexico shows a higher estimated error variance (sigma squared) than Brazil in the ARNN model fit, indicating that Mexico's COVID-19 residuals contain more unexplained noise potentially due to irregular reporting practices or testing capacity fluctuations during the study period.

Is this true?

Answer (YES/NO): NO